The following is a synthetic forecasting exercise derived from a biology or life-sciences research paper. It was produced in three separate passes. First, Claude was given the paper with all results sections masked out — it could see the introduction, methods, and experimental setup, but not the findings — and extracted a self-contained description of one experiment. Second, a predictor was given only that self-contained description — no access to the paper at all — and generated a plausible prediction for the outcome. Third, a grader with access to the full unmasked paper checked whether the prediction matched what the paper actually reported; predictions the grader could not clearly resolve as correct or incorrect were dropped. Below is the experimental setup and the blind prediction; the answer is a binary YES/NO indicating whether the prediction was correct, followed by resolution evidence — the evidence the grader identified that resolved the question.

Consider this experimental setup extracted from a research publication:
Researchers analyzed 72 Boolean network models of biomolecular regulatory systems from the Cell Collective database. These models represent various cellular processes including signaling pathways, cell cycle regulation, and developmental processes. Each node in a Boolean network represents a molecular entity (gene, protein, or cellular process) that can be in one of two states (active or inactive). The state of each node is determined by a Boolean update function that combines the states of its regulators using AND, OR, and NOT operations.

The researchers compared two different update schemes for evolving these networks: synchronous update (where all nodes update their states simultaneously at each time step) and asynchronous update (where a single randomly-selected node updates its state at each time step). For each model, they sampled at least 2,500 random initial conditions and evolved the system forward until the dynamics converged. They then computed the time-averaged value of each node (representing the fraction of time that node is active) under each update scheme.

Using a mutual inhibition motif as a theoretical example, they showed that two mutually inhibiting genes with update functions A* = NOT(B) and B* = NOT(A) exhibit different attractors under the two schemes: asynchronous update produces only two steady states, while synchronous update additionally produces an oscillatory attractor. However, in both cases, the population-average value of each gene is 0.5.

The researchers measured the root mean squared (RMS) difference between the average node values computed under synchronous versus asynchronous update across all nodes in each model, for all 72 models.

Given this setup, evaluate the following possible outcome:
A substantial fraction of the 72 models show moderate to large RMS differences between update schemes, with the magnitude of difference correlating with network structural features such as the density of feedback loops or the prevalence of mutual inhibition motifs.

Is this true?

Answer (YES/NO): NO